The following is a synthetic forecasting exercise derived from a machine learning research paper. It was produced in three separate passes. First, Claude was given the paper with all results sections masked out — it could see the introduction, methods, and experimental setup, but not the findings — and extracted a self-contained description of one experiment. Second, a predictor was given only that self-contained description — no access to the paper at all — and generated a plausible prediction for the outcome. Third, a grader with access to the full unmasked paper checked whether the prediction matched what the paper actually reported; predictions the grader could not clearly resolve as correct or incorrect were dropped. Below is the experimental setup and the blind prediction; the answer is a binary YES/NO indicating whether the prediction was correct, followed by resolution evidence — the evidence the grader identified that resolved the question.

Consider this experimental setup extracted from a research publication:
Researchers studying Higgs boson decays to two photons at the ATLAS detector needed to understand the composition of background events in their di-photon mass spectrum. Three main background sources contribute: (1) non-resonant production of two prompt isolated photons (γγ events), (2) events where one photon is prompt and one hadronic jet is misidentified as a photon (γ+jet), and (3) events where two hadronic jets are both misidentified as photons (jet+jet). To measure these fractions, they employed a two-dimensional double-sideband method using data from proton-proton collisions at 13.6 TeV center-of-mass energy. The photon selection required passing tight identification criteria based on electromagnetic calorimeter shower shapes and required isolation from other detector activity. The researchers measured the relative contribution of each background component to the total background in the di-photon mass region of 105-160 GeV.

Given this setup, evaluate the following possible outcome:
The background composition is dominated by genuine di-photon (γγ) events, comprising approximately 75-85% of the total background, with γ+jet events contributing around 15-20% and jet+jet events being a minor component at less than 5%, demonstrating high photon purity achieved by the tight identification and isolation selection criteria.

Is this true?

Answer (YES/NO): NO